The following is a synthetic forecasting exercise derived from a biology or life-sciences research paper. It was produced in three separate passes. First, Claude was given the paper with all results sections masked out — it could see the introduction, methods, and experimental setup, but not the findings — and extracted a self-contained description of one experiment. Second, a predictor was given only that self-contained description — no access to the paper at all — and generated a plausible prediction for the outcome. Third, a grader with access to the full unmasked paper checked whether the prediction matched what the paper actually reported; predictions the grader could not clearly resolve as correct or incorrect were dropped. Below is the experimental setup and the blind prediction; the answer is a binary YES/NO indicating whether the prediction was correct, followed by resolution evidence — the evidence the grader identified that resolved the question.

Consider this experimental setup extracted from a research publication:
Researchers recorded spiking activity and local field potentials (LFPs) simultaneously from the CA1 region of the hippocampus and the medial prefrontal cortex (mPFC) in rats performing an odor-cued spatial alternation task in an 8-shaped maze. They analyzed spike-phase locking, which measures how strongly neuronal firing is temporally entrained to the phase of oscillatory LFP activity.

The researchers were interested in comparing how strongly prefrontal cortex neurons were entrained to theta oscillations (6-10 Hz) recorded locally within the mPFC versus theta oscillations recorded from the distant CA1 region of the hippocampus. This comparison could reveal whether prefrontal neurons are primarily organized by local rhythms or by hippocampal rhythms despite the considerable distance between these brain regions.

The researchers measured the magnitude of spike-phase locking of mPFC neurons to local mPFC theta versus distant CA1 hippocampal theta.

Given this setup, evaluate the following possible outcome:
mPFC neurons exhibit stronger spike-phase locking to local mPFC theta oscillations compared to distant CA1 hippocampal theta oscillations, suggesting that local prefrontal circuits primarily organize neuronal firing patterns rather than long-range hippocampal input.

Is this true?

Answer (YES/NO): NO